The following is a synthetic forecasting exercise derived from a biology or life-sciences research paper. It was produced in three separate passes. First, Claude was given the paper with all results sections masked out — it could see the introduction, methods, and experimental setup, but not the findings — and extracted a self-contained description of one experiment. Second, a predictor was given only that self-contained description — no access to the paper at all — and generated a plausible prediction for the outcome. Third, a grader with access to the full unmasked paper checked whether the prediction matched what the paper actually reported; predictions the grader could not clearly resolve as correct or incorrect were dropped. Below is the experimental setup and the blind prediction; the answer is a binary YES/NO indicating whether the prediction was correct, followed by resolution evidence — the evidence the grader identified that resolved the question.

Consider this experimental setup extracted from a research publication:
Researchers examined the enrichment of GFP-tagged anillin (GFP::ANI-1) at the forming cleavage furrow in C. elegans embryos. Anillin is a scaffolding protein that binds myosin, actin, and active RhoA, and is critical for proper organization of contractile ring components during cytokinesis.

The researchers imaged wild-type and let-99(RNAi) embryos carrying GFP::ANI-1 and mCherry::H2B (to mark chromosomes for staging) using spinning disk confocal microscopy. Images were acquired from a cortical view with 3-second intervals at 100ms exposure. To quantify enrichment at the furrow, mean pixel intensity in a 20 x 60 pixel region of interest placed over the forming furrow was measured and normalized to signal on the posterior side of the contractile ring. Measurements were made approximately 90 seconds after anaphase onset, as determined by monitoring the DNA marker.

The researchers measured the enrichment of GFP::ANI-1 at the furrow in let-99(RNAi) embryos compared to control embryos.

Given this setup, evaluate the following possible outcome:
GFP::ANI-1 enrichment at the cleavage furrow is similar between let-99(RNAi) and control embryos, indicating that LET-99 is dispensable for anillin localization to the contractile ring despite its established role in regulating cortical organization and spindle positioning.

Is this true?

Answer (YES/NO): YES